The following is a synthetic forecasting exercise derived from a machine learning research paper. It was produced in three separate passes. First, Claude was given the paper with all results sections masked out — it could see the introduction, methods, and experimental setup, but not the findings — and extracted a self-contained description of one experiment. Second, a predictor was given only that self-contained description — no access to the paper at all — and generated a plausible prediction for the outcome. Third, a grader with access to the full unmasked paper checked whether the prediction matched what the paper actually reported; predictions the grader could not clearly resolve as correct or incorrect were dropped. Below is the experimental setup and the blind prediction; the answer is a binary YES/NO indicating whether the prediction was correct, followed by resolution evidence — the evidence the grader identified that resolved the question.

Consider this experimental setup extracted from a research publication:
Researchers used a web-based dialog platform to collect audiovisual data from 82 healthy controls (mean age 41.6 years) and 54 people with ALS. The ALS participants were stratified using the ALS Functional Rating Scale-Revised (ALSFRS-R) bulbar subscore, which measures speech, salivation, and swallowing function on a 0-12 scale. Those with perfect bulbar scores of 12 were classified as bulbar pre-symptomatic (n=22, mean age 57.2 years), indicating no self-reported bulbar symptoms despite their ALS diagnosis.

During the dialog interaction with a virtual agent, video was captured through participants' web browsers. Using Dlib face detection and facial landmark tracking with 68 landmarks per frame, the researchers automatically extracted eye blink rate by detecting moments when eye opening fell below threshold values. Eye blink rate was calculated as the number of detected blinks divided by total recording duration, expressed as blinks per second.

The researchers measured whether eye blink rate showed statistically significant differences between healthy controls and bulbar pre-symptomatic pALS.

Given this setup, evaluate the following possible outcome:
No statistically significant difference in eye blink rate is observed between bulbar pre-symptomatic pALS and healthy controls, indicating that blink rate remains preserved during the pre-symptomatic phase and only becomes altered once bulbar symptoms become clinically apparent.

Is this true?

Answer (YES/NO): YES